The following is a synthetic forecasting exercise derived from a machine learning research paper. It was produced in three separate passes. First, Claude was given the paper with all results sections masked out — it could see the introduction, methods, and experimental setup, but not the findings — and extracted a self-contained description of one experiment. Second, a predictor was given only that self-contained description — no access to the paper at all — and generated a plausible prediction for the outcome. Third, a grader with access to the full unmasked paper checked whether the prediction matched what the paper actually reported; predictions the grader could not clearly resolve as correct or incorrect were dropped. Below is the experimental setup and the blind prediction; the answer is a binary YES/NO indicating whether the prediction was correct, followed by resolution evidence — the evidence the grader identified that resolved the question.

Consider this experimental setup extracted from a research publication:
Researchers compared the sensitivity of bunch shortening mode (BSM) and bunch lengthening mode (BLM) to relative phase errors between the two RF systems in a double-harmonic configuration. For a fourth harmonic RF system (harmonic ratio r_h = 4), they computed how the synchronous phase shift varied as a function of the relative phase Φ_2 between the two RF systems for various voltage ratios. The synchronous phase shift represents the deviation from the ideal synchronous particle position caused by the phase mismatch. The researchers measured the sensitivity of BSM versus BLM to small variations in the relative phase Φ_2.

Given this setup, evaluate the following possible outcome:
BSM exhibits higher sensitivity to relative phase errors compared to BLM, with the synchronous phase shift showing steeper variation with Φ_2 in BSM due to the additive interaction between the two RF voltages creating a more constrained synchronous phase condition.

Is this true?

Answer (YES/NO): NO